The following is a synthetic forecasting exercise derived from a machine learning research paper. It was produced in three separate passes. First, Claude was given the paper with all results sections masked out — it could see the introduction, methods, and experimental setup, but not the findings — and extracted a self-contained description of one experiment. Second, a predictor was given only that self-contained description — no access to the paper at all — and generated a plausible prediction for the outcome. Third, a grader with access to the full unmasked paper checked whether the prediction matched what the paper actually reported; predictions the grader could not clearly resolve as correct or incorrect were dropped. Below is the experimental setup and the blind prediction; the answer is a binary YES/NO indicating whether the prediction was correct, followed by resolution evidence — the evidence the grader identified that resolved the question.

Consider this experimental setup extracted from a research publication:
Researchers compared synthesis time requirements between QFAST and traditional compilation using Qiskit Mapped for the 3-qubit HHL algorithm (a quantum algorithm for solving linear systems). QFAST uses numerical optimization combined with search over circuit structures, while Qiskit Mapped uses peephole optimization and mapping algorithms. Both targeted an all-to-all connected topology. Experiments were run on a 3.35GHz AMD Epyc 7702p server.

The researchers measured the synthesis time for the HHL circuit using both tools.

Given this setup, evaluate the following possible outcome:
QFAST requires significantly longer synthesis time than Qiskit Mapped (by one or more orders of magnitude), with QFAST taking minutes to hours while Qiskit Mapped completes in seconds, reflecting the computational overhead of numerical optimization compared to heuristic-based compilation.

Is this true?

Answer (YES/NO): NO